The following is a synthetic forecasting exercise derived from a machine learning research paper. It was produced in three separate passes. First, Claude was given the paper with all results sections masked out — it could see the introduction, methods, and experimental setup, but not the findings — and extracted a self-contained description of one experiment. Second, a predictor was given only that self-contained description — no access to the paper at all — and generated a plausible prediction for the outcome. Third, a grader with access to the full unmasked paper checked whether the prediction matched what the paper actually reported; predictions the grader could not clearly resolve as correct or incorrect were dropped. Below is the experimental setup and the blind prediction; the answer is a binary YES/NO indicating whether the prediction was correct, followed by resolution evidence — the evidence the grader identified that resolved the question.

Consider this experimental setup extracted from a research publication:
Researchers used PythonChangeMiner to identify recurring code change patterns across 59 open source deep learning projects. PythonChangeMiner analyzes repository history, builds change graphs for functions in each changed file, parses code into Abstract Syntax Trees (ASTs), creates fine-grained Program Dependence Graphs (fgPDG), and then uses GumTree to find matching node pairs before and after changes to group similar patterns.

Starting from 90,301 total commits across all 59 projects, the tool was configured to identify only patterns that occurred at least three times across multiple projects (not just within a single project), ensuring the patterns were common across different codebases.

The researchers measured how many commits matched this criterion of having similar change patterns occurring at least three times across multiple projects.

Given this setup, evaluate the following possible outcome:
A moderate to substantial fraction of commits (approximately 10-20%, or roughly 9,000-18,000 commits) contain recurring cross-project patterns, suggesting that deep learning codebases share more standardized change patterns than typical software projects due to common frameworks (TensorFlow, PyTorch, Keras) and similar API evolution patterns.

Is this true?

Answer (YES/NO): NO